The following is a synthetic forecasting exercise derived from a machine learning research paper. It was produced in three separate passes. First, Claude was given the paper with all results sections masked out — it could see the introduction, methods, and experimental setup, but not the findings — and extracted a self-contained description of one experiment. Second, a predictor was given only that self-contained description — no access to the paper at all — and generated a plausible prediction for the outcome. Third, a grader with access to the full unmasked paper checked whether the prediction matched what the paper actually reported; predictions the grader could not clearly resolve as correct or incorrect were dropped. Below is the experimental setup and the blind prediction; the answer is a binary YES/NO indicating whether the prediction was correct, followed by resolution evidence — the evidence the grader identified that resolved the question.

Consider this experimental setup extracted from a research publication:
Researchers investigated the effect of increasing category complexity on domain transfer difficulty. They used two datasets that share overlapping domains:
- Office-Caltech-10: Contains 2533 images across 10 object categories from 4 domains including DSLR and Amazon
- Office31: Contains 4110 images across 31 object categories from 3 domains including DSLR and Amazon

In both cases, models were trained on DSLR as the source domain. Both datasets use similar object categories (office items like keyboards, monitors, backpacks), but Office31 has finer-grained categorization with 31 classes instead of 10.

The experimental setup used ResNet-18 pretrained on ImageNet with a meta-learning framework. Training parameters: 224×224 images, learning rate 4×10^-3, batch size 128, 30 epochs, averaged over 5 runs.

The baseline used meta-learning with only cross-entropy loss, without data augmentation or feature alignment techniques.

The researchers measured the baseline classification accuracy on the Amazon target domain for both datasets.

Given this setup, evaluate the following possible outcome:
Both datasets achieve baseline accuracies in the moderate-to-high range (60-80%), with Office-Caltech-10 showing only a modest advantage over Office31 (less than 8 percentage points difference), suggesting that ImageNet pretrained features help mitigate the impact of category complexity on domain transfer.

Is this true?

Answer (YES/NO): NO